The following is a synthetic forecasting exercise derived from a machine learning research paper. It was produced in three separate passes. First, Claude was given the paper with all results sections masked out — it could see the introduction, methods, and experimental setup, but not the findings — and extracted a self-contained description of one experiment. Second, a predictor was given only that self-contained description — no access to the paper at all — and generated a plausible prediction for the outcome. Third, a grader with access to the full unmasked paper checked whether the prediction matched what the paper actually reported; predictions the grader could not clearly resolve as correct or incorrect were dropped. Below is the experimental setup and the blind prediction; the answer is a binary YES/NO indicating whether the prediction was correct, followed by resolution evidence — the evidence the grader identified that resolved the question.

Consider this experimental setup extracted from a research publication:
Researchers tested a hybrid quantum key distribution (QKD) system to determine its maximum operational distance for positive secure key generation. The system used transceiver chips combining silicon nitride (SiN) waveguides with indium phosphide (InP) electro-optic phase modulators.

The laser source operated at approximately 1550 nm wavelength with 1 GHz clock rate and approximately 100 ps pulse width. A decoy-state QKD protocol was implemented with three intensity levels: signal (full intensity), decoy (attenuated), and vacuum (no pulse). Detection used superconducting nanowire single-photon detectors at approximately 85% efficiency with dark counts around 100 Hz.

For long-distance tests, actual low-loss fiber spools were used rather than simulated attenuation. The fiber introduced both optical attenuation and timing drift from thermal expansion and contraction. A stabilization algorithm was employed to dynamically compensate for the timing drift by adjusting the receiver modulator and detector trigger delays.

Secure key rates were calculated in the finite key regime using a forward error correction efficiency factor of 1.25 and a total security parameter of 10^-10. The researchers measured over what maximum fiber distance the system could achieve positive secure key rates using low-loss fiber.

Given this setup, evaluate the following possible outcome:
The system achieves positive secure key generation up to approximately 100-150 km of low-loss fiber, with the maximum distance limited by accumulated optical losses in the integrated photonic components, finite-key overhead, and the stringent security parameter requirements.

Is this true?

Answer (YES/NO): NO